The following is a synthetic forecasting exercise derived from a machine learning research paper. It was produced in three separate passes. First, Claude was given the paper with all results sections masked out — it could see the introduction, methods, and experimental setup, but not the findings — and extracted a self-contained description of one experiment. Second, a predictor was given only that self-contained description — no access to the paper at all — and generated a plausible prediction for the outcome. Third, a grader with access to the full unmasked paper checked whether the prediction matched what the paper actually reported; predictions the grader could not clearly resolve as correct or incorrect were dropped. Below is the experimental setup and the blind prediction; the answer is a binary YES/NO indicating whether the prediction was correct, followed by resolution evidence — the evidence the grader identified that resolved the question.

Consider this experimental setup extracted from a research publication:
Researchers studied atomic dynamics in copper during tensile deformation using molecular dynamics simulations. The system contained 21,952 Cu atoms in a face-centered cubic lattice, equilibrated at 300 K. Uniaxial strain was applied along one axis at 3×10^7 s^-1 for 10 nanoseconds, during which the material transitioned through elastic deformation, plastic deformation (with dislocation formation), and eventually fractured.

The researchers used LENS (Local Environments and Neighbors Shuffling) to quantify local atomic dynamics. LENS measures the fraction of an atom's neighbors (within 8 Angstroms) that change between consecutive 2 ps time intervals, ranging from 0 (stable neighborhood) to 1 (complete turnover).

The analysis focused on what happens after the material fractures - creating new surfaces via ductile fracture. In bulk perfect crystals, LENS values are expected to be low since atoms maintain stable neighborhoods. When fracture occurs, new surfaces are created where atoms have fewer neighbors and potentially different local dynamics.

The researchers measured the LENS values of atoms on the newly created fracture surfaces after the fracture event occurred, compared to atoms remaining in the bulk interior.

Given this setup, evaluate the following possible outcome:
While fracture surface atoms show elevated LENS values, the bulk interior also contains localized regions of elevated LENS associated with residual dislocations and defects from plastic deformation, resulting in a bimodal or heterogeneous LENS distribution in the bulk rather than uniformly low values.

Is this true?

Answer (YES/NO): NO